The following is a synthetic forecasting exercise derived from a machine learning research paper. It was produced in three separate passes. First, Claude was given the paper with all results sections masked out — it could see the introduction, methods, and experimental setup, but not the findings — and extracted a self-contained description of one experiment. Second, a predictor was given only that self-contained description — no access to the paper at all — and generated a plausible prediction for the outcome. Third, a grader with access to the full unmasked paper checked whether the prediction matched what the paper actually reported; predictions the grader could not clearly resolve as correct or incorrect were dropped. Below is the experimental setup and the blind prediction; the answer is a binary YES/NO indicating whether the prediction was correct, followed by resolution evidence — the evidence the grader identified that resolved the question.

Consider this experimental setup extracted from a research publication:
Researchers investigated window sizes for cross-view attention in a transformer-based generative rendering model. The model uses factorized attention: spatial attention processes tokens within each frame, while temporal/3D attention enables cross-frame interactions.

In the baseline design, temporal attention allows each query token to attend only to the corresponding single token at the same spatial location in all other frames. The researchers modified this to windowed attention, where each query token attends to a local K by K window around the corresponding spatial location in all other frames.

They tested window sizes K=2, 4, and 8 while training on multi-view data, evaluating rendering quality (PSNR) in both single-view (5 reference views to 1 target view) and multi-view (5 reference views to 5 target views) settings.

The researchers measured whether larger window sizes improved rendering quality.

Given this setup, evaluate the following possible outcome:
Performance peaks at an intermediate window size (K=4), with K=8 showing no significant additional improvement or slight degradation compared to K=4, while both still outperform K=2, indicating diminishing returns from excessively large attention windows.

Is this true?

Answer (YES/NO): NO